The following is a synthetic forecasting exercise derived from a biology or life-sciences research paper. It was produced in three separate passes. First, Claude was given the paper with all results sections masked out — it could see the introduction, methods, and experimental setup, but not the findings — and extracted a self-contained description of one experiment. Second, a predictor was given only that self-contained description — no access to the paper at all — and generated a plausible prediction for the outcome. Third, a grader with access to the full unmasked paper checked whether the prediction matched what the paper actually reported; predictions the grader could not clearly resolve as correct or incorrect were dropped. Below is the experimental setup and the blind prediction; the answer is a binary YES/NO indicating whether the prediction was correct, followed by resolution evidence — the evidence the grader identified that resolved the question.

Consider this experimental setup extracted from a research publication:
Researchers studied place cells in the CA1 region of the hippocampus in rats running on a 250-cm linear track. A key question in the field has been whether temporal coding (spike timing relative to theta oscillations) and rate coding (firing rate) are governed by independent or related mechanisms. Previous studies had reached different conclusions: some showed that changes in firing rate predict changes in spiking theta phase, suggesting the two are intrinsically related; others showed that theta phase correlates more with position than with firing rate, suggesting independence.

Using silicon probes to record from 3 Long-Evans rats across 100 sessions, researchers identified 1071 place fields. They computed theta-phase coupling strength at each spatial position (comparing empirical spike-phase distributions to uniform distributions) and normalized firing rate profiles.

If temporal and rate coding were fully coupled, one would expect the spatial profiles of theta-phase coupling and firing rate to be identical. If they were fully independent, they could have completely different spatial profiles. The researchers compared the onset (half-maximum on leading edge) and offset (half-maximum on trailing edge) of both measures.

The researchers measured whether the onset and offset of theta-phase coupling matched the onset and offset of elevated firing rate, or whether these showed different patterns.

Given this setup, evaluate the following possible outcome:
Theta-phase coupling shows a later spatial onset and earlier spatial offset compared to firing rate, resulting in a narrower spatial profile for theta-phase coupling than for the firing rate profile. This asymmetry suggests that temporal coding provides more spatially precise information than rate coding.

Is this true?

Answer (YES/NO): NO